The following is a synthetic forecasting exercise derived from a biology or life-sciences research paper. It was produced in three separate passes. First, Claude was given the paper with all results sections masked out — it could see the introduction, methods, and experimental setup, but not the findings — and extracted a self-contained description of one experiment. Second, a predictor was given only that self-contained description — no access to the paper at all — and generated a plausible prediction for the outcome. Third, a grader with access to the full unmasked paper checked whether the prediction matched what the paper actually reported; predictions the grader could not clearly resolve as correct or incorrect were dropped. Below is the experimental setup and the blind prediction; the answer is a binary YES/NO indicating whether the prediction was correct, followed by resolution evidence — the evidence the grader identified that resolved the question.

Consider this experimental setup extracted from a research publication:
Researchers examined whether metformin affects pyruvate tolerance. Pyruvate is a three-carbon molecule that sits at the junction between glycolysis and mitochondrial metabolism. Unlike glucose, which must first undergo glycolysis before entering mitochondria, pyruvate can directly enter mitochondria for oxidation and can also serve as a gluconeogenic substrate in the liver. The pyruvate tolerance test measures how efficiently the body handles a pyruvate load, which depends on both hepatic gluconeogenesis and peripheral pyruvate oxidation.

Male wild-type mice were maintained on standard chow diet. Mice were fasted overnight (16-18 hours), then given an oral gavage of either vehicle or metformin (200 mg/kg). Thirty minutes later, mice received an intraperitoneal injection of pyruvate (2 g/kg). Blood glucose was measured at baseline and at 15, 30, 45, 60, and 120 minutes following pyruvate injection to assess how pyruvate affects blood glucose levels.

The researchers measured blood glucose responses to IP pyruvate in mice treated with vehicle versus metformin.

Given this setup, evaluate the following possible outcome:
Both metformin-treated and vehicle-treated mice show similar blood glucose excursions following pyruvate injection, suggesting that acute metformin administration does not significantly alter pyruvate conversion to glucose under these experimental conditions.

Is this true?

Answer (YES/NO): NO